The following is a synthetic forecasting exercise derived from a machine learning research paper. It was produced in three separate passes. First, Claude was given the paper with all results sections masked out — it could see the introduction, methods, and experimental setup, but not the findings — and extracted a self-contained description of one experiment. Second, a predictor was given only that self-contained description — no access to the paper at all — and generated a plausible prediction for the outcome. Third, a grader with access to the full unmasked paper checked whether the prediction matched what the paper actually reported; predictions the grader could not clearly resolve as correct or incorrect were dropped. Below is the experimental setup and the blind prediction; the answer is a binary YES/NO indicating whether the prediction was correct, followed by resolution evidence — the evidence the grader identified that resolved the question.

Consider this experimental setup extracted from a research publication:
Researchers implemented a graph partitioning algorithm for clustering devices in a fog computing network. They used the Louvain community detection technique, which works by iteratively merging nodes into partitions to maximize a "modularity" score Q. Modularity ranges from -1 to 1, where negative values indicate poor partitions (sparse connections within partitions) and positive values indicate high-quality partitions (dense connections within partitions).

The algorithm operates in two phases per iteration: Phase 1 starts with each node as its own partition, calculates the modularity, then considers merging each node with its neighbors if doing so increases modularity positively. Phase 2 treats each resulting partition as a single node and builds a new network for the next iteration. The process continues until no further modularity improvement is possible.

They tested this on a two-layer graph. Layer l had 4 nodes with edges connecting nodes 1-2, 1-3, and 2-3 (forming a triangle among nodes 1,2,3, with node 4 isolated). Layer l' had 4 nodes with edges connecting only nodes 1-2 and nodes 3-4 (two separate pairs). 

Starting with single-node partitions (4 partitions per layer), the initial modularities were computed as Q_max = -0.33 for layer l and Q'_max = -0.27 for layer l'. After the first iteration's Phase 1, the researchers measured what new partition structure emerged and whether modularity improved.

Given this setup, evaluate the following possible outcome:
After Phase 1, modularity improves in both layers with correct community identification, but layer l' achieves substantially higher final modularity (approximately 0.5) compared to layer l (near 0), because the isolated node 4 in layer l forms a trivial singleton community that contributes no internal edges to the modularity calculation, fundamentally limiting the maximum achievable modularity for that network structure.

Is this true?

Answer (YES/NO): NO